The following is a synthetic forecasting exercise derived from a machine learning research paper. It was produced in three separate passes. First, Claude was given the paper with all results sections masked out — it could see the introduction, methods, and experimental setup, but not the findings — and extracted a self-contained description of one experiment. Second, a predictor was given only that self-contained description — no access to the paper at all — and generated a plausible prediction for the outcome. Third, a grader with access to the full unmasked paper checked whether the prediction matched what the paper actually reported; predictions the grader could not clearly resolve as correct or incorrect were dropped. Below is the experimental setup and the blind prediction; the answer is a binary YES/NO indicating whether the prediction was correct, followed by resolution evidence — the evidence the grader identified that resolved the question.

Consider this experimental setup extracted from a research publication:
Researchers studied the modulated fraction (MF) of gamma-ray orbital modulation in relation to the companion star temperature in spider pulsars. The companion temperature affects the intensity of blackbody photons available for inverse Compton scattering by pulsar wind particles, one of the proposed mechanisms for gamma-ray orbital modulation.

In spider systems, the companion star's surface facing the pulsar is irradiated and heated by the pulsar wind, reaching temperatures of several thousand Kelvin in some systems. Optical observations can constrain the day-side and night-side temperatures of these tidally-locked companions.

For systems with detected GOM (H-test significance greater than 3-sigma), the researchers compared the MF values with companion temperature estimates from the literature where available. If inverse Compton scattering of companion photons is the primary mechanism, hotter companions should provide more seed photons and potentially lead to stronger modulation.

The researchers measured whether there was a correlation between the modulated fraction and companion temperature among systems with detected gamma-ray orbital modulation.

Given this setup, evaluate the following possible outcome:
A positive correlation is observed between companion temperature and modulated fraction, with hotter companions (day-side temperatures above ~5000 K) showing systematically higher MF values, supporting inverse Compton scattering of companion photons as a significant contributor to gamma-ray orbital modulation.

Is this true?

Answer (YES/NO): NO